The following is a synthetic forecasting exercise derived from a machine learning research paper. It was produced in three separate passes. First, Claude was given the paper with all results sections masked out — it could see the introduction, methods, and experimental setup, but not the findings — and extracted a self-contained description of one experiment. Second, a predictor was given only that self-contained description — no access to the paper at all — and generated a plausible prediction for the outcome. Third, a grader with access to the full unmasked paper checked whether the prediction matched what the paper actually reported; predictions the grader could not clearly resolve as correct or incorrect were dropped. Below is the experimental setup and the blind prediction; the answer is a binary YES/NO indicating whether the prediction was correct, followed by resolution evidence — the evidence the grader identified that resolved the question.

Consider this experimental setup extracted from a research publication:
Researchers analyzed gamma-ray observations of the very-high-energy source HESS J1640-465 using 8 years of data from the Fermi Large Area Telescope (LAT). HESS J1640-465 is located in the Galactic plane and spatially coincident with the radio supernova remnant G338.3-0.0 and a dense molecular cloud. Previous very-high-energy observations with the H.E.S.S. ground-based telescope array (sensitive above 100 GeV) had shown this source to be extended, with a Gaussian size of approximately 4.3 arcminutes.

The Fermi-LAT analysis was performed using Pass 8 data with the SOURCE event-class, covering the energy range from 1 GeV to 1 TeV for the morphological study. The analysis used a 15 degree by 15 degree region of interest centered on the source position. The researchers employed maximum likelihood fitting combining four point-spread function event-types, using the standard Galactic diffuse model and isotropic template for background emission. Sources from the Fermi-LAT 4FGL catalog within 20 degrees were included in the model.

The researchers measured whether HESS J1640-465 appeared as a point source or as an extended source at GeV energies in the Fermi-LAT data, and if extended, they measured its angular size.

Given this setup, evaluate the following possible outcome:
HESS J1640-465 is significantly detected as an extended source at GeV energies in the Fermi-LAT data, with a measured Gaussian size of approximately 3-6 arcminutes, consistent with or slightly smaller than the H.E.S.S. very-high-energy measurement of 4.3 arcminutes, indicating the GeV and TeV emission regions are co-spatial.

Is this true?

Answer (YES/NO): YES